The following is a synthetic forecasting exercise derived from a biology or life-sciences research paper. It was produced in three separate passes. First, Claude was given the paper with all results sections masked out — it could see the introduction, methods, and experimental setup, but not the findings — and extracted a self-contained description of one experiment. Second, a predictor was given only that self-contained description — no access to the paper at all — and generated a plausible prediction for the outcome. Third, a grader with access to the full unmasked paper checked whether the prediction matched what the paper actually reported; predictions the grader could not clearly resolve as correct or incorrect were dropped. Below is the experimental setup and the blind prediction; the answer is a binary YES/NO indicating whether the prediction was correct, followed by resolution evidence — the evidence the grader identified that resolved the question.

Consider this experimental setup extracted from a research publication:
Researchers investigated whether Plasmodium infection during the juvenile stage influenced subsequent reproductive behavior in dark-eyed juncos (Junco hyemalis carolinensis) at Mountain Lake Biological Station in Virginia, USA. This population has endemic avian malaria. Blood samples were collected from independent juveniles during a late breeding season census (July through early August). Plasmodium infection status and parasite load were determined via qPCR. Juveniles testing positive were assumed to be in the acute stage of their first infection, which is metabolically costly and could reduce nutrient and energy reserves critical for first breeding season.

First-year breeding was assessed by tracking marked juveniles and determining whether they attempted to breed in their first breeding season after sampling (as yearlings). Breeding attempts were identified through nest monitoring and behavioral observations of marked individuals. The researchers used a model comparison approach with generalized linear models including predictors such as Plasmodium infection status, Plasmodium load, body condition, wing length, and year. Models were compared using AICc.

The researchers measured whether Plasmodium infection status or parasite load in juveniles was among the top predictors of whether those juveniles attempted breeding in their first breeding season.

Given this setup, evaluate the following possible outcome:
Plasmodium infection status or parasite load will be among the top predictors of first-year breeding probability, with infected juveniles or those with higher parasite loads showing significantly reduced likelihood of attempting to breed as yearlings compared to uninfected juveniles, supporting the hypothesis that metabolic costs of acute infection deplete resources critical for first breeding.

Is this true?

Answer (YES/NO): NO